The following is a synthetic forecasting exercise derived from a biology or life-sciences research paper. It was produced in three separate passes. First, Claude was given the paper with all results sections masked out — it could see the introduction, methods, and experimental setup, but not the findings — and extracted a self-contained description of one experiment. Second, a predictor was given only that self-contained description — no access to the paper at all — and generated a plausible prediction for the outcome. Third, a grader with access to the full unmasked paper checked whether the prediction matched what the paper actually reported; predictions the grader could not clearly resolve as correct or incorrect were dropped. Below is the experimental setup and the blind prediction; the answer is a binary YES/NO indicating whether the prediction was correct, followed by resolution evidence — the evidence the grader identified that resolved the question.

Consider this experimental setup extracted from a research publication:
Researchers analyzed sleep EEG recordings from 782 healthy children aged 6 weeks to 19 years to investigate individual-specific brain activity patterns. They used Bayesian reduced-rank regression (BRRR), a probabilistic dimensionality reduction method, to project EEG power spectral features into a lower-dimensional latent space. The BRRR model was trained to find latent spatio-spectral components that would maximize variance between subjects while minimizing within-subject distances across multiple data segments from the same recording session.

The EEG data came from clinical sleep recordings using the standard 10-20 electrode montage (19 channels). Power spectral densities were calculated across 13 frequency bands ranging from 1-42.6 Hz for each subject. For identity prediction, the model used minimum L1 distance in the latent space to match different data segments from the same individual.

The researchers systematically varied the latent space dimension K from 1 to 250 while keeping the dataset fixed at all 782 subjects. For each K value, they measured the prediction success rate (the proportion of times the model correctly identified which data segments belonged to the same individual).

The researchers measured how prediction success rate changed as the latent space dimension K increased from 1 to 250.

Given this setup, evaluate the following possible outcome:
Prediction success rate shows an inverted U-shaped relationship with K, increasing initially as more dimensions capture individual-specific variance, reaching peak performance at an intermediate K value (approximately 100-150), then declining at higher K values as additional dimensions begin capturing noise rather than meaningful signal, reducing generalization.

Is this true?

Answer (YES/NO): YES